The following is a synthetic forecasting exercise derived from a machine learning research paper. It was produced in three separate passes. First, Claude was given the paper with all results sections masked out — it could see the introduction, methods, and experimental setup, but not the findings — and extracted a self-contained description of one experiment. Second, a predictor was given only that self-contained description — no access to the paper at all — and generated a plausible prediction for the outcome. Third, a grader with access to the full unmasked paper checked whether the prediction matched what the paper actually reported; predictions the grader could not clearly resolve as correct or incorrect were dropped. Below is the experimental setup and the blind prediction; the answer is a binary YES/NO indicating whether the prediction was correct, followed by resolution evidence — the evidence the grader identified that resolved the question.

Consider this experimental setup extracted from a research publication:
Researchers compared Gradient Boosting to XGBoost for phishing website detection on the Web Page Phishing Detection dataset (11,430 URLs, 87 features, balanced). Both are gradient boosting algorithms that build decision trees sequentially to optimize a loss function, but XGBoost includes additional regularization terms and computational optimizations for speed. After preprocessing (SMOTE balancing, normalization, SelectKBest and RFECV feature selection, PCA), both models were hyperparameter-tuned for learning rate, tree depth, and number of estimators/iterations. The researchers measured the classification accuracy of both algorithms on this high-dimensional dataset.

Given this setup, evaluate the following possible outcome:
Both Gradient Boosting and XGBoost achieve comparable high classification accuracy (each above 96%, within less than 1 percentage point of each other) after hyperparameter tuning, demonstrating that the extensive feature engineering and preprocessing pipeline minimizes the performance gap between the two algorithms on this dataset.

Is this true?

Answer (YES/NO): YES